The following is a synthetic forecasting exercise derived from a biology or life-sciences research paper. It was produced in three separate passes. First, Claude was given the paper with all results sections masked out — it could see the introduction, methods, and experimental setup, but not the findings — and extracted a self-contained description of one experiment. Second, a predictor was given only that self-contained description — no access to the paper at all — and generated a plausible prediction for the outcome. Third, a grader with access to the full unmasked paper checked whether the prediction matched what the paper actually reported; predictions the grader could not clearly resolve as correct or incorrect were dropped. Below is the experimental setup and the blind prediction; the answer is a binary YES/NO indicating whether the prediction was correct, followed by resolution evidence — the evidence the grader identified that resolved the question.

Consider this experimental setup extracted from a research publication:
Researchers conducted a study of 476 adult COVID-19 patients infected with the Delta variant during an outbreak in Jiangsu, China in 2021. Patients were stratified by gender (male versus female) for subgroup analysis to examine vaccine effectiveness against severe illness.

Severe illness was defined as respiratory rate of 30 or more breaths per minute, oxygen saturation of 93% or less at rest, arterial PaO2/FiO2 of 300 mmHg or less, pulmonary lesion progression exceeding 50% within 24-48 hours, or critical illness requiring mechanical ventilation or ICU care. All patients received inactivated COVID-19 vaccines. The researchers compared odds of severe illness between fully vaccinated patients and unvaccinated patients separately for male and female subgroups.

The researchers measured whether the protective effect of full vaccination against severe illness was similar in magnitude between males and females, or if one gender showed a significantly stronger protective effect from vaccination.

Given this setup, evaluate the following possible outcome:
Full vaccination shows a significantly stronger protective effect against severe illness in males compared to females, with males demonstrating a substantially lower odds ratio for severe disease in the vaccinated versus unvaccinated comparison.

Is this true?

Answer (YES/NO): NO